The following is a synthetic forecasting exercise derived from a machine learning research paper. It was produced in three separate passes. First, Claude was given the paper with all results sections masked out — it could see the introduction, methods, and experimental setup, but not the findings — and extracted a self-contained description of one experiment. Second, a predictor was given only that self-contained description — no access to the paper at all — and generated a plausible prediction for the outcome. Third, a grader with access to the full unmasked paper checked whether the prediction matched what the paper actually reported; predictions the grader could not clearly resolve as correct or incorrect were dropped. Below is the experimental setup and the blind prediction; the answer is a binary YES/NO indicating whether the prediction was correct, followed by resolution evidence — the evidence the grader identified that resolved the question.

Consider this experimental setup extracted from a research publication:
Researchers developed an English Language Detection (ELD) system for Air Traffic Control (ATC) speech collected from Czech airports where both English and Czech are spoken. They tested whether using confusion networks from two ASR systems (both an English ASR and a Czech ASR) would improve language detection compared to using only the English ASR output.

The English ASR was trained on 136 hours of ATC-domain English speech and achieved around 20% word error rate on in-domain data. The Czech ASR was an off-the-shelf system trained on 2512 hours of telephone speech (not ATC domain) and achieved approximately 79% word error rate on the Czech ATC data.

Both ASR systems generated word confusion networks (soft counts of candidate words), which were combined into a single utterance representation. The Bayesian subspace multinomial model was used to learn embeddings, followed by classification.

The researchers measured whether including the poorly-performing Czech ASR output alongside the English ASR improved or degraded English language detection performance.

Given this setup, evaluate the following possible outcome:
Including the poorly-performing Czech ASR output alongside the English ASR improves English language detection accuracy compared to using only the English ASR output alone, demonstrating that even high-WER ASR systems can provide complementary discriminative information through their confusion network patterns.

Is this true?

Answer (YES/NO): YES